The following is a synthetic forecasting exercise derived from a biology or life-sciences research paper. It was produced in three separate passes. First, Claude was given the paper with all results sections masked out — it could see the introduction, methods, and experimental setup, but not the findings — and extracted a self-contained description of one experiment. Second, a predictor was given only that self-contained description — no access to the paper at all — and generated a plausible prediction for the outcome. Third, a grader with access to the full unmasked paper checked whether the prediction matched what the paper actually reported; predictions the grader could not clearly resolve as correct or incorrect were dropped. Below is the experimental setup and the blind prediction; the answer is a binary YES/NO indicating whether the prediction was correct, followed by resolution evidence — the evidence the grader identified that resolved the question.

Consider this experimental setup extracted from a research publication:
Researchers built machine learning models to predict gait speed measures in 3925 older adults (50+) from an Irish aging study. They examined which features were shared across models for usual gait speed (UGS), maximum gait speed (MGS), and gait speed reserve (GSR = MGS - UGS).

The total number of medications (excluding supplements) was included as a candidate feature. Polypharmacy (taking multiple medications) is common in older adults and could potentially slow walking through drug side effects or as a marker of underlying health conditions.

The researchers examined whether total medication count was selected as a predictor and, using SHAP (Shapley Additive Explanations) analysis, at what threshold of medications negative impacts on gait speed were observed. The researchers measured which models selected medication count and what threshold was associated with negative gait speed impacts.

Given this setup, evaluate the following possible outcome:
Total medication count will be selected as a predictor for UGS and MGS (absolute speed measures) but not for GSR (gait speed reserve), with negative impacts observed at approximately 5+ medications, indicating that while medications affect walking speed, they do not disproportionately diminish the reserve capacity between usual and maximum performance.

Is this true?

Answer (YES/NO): NO